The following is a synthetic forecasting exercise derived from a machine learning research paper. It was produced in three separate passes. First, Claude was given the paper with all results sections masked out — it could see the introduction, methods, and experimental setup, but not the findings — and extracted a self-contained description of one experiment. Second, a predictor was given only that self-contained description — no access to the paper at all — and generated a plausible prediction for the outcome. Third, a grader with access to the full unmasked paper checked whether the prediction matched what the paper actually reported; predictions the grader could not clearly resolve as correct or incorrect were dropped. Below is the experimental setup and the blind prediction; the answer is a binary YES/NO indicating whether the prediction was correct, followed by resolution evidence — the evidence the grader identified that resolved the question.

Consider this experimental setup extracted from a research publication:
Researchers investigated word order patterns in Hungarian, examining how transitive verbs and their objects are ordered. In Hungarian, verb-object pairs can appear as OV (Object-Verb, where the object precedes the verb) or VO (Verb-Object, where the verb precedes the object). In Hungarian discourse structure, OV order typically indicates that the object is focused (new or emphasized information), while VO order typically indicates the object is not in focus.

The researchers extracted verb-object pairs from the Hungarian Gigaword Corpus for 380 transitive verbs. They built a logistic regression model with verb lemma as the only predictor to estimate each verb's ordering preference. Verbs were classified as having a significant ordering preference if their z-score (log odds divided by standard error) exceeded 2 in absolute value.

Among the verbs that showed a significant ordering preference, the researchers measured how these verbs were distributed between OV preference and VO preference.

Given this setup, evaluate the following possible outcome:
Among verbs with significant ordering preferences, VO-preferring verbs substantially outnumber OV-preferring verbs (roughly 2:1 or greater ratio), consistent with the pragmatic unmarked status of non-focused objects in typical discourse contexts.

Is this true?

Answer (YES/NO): NO